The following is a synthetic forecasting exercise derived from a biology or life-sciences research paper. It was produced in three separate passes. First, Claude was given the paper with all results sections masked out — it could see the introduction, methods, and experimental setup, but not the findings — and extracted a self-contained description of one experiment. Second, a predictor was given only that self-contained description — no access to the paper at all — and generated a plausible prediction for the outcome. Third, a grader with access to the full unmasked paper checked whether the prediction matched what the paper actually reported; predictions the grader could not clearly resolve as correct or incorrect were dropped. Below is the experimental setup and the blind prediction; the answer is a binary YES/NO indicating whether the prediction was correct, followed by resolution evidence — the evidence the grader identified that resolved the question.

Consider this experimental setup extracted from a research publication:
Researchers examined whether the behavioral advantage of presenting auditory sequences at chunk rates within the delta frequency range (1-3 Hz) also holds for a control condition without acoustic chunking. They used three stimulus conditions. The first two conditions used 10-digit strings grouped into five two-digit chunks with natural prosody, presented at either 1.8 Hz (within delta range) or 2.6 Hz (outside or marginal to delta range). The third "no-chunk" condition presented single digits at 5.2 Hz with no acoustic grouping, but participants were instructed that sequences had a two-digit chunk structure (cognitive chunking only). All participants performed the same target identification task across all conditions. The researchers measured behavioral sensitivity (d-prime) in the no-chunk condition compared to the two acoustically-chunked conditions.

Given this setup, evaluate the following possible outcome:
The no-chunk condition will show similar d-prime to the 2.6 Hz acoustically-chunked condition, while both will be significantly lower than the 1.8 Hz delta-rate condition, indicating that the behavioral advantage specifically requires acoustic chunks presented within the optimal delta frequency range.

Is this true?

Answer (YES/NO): NO